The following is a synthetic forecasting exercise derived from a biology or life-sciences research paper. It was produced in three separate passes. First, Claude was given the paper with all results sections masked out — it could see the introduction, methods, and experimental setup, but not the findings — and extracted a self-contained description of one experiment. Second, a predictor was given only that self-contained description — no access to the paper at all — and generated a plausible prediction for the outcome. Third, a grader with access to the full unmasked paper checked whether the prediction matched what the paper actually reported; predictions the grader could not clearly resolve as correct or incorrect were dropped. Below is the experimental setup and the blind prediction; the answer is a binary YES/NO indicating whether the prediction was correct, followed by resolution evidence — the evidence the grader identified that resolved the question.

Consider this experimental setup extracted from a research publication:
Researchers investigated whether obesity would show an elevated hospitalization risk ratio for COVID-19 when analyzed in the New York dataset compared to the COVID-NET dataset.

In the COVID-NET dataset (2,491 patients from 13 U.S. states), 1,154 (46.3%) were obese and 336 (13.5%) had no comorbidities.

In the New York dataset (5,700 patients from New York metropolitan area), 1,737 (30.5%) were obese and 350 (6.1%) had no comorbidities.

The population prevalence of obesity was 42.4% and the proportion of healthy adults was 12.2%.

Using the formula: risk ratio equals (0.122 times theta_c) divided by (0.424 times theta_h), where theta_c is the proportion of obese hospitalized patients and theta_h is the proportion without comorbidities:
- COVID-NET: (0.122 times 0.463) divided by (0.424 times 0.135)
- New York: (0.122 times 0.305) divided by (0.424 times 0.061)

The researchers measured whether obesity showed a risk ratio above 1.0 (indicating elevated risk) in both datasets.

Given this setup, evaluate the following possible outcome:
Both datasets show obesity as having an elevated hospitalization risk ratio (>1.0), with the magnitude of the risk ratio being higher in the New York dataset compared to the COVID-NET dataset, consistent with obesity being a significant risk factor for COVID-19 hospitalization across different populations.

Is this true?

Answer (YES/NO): NO